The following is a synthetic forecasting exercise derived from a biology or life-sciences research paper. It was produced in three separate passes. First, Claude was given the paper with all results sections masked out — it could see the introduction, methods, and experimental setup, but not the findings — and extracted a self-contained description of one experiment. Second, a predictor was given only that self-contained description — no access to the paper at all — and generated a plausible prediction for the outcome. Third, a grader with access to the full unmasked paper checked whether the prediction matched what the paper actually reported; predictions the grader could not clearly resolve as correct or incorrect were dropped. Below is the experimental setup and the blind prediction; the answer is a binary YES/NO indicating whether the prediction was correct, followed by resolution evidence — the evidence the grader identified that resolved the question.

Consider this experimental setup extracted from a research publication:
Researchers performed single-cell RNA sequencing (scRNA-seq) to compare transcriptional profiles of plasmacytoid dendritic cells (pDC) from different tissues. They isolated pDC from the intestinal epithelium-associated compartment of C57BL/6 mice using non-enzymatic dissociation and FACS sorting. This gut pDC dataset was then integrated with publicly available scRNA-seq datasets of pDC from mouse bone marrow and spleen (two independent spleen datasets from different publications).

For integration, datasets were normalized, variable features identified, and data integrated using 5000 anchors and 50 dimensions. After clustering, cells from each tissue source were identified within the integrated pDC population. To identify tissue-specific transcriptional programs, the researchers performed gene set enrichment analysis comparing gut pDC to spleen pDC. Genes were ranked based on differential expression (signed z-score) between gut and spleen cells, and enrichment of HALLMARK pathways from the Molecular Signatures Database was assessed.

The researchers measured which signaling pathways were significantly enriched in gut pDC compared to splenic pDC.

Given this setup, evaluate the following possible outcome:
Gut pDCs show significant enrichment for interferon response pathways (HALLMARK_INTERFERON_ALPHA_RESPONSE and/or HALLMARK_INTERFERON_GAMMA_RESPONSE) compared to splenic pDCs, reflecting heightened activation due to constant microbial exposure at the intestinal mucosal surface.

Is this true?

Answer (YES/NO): NO